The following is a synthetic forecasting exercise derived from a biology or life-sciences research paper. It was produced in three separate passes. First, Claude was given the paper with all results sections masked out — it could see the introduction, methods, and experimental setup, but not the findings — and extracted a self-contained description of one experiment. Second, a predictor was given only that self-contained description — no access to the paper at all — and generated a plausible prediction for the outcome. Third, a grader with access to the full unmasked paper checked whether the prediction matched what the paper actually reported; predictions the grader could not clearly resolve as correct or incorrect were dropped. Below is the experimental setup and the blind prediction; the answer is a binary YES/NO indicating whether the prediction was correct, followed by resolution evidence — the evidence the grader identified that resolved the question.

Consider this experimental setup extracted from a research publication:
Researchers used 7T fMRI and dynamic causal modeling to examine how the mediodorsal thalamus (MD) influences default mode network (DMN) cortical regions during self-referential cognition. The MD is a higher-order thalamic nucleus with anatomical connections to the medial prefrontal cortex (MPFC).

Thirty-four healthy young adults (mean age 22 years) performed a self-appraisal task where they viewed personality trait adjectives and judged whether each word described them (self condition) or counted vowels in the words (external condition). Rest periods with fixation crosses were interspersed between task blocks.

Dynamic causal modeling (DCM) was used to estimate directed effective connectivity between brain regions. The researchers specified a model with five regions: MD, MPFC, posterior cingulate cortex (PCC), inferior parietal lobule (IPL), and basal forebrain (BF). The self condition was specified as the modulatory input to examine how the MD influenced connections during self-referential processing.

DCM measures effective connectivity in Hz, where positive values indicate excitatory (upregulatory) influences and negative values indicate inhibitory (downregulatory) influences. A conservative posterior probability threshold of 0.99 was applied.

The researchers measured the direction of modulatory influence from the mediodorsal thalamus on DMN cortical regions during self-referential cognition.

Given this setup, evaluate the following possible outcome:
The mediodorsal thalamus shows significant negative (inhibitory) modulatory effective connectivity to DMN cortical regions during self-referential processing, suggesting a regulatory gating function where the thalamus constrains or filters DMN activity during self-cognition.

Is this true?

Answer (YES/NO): NO